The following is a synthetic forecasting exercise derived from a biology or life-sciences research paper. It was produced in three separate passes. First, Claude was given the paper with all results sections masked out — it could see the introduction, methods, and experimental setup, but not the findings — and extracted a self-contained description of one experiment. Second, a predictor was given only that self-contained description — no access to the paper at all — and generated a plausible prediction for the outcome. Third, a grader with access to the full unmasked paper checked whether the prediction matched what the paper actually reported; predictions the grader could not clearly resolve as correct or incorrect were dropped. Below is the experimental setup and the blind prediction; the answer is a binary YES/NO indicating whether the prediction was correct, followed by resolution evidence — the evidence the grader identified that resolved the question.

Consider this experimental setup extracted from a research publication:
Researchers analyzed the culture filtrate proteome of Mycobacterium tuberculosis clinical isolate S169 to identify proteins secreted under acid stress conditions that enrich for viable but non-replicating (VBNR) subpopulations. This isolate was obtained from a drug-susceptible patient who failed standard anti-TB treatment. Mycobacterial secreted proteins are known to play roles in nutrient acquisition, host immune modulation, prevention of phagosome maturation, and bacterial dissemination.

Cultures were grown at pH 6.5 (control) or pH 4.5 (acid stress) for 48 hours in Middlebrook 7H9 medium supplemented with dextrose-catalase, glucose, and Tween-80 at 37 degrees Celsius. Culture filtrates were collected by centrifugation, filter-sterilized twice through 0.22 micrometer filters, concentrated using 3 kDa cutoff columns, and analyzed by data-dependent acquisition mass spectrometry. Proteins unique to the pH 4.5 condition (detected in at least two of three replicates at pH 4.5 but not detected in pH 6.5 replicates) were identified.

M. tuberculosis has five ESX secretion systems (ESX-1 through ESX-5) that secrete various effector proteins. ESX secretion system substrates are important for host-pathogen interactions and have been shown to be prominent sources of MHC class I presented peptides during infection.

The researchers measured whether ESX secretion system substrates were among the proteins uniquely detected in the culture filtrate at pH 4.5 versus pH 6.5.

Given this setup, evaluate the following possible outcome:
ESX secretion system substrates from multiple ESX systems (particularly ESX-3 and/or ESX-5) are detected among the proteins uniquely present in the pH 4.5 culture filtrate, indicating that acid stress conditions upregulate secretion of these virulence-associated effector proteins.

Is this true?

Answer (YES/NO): NO